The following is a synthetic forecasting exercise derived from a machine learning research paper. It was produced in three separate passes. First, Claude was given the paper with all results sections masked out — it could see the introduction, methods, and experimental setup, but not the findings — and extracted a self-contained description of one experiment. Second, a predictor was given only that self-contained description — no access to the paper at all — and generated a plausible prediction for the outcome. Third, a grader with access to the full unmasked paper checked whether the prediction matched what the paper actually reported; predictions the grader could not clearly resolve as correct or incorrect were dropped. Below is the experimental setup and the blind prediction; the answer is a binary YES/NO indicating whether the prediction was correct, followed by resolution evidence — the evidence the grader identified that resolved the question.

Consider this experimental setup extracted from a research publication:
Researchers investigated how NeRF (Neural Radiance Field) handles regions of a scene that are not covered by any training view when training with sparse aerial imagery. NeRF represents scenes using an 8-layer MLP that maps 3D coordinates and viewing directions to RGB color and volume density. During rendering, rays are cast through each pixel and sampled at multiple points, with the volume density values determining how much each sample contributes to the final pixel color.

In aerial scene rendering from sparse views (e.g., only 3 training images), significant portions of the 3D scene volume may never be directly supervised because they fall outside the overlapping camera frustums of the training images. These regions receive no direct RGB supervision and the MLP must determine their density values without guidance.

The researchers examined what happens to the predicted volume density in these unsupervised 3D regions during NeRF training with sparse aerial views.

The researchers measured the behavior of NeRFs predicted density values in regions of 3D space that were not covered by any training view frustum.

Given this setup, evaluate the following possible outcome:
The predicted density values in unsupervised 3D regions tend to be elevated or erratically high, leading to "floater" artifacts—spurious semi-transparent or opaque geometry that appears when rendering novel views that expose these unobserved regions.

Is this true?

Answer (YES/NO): NO